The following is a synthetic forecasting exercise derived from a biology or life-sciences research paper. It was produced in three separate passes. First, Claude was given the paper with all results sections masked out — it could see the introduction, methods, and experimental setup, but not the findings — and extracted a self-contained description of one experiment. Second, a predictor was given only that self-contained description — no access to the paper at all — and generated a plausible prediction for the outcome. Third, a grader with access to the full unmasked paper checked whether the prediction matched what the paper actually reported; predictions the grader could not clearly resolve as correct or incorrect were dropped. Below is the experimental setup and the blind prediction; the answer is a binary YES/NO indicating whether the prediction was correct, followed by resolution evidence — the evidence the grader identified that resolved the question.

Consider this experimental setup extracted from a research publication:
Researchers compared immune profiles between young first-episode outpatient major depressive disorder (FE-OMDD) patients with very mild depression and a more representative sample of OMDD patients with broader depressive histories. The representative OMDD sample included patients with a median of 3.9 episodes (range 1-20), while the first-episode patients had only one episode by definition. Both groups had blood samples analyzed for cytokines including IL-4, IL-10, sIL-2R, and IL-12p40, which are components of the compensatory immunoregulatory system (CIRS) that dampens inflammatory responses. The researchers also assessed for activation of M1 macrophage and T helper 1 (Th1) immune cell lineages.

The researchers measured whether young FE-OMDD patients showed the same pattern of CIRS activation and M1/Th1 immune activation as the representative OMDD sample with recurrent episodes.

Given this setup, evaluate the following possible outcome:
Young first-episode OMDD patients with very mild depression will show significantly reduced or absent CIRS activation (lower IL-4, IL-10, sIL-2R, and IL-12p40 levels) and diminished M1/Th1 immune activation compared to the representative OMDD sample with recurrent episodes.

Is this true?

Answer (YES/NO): YES